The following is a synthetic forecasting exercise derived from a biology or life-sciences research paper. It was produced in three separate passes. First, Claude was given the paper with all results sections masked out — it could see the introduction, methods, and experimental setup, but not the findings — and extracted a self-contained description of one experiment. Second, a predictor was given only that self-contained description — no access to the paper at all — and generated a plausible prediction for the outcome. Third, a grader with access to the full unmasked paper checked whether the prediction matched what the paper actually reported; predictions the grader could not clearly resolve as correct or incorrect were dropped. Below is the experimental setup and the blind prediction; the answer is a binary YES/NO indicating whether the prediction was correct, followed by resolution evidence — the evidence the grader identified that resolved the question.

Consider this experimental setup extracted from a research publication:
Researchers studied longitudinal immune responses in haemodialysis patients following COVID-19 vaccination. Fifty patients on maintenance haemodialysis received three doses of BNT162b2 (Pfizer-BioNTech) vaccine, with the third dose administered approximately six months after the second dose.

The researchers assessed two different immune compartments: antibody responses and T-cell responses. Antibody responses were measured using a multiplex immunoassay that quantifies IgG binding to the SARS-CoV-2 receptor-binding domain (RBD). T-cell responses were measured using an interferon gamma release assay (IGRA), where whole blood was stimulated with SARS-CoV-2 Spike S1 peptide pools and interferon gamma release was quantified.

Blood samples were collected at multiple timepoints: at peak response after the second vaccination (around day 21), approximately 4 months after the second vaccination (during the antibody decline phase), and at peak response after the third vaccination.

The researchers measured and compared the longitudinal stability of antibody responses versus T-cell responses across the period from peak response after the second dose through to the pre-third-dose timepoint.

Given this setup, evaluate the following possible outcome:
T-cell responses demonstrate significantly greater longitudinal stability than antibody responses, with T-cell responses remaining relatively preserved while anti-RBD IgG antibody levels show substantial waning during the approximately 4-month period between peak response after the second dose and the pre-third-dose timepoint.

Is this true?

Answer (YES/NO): YES